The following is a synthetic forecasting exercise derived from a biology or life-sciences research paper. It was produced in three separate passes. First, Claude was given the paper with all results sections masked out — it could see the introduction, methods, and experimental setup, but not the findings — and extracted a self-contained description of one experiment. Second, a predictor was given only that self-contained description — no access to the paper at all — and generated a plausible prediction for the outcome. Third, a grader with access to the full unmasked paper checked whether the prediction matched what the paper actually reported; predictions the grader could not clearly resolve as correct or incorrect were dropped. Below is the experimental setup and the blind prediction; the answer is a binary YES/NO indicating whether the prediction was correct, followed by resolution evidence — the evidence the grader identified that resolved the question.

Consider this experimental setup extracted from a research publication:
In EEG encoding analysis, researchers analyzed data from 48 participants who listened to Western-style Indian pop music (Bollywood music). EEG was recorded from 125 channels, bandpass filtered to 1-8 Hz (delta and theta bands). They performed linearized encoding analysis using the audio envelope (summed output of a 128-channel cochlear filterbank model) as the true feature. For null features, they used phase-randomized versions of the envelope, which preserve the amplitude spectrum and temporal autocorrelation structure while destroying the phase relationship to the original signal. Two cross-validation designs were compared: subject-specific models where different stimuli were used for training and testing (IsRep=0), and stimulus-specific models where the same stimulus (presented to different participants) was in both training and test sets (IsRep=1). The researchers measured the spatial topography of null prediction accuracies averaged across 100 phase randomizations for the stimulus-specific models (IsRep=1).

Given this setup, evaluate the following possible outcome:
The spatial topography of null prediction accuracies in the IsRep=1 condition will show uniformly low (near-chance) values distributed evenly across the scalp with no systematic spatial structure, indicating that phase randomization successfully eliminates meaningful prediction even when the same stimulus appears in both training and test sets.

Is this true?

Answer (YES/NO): NO